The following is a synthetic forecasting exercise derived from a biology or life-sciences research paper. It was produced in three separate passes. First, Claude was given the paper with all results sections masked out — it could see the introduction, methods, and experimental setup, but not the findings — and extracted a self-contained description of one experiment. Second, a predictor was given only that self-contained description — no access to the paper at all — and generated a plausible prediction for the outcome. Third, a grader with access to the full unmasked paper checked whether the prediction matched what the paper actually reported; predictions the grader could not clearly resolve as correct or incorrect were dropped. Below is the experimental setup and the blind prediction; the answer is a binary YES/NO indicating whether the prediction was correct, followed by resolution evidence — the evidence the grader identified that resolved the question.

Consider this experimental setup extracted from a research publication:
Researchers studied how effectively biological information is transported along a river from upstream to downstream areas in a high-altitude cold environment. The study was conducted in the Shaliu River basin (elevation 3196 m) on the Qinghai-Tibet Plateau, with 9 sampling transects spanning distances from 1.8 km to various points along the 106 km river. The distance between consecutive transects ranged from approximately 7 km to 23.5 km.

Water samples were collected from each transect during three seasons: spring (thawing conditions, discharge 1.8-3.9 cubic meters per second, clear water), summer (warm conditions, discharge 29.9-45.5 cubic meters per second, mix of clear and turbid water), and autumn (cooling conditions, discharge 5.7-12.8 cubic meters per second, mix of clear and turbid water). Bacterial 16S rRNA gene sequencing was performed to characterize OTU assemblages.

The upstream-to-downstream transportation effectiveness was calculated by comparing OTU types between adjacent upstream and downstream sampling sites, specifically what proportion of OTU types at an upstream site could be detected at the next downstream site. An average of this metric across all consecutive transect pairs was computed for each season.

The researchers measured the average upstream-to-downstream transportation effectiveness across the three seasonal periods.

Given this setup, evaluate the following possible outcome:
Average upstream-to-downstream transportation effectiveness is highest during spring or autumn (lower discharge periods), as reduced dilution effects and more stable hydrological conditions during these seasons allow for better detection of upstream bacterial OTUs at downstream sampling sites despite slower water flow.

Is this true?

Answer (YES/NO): NO